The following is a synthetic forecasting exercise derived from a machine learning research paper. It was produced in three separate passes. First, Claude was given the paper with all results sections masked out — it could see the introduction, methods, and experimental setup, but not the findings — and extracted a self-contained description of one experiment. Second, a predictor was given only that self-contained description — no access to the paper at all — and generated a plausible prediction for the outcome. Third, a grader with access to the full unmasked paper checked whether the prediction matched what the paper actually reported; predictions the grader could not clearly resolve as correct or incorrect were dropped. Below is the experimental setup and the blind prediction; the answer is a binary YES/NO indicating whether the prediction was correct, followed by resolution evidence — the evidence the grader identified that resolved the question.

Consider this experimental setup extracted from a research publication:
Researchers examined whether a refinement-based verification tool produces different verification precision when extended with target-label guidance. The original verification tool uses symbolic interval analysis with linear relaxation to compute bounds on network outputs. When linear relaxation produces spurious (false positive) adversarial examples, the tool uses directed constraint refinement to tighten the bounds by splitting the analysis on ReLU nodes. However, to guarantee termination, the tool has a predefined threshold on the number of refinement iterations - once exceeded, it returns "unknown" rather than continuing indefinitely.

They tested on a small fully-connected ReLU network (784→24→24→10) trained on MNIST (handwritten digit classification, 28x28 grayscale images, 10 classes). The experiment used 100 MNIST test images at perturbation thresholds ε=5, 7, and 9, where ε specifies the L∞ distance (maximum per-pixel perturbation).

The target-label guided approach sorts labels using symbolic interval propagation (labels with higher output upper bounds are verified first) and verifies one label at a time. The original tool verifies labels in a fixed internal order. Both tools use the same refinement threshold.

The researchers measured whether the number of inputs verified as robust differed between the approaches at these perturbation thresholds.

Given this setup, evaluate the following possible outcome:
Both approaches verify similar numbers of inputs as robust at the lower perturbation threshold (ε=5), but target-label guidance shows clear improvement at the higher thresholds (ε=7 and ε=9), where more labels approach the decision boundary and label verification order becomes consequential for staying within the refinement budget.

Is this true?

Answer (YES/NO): YES